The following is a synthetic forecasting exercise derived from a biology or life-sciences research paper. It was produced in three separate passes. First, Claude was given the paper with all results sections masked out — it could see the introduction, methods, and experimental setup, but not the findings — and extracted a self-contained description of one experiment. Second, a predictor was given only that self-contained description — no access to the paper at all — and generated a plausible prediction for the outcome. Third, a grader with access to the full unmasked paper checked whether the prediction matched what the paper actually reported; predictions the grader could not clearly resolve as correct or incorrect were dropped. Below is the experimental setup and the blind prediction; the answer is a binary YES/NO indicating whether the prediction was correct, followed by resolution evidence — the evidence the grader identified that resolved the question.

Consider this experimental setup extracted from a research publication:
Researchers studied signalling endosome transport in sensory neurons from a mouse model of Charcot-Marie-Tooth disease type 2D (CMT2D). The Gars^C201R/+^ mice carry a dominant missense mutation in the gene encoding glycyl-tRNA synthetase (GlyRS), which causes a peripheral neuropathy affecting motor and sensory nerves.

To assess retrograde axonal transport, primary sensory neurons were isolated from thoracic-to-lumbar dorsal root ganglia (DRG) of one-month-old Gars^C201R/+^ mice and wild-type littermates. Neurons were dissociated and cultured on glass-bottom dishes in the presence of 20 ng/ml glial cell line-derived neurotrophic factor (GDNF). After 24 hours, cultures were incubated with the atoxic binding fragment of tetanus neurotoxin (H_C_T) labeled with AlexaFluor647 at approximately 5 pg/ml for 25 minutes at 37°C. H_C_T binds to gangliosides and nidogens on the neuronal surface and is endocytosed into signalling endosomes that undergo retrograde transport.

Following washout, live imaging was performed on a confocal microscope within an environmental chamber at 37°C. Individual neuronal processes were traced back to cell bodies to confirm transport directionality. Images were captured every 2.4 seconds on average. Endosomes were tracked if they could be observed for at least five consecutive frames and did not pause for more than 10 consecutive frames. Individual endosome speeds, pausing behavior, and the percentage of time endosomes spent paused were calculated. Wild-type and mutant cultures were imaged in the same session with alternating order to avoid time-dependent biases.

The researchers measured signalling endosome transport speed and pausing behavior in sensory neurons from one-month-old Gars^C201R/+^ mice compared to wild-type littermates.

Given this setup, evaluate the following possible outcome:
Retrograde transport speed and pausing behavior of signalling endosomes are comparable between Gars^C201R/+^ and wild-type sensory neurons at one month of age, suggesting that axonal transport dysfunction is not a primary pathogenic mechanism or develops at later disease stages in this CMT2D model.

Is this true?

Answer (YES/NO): YES